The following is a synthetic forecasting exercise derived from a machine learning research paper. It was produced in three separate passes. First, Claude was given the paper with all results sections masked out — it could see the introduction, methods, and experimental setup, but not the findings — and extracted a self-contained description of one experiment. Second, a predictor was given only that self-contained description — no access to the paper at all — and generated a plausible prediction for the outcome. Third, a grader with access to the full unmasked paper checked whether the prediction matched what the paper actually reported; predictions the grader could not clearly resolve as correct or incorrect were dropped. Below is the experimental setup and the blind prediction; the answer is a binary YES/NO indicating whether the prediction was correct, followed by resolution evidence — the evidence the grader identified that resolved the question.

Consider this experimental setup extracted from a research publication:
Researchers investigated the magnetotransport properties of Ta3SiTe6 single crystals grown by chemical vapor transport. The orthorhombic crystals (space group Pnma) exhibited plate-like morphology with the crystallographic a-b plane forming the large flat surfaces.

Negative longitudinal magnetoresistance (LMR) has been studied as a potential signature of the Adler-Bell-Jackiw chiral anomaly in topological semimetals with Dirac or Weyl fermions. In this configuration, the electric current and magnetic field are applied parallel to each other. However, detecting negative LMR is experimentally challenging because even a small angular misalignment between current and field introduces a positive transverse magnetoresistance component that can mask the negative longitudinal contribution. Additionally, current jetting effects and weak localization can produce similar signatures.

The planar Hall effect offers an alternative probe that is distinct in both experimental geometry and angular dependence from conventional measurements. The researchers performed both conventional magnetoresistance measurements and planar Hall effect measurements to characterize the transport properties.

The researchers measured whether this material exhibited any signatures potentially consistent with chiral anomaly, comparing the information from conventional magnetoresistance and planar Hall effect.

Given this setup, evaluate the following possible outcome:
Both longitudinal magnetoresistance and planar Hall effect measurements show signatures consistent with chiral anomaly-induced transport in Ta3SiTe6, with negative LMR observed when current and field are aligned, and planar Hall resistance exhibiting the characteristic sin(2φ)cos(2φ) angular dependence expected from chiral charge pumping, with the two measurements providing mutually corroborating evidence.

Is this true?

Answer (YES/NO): NO